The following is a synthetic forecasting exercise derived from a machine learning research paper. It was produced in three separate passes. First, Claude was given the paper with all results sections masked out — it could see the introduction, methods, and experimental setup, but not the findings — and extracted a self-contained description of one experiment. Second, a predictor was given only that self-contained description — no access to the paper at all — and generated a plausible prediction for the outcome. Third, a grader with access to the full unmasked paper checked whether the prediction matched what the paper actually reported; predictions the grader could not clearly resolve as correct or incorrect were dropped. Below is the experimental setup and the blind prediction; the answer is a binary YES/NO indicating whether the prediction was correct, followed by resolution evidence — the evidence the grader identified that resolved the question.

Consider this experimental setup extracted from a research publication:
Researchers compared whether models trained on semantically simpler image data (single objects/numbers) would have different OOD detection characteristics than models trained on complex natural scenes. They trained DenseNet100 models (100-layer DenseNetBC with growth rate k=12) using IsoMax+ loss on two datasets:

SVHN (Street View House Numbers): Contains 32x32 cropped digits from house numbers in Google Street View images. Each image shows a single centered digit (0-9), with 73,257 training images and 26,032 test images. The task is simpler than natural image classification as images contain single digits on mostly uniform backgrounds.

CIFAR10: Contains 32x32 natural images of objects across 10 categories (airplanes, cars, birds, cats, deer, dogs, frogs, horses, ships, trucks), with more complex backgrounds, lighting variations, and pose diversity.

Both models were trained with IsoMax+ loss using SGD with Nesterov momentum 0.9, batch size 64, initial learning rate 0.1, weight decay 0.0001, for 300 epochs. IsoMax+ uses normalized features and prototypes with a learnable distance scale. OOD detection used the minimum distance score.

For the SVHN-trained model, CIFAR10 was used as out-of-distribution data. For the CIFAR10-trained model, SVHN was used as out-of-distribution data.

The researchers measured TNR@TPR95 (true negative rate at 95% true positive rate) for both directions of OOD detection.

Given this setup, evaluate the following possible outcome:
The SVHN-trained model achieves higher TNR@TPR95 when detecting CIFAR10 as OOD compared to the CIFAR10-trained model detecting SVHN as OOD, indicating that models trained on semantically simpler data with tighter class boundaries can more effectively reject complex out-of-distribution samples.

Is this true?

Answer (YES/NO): NO